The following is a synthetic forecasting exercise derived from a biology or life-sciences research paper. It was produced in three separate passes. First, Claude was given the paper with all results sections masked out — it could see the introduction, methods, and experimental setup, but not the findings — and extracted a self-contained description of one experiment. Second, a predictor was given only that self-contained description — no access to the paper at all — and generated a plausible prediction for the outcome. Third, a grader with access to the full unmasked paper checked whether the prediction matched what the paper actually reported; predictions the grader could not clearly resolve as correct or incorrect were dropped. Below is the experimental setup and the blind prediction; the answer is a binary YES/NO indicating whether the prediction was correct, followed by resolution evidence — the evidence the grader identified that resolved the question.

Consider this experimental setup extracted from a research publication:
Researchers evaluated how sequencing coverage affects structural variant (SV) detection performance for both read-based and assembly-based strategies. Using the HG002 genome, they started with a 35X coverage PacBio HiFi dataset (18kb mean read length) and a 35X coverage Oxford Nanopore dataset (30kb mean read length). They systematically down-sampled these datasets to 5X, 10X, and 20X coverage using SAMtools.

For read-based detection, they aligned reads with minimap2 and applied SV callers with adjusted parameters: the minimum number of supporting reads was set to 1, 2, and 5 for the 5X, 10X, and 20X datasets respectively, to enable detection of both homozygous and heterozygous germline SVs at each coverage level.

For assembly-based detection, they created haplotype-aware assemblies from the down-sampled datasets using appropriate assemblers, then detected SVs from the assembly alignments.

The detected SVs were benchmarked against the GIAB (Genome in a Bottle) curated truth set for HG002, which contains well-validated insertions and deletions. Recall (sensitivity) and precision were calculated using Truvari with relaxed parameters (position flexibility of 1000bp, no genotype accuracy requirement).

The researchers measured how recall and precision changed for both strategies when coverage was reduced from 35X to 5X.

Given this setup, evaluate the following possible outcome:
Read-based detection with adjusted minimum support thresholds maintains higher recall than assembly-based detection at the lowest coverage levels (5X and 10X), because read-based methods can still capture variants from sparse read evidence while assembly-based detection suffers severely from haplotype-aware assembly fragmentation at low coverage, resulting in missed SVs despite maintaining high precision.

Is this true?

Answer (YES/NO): NO